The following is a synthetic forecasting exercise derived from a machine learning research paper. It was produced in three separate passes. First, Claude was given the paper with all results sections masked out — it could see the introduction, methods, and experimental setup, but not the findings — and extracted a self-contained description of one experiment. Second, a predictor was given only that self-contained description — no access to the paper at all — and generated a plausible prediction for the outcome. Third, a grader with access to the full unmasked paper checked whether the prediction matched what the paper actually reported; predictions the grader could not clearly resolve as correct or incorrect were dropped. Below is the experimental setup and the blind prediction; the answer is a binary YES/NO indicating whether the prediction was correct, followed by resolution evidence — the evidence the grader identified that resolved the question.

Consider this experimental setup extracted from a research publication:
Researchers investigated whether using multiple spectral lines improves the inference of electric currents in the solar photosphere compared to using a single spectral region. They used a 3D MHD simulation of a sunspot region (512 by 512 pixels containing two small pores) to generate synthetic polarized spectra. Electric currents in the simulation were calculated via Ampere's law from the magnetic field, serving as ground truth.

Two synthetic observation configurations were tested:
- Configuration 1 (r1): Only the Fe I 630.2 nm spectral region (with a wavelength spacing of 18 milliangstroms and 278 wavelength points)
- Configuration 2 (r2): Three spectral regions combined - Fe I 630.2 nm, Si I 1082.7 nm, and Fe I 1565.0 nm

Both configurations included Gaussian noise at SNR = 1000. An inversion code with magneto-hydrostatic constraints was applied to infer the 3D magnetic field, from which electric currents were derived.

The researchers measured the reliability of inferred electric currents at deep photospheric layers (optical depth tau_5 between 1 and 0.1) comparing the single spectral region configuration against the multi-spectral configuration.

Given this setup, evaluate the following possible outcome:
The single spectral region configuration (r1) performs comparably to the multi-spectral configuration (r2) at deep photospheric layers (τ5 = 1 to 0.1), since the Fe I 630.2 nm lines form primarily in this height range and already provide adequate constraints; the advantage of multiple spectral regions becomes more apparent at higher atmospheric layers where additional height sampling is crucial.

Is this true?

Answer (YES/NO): NO